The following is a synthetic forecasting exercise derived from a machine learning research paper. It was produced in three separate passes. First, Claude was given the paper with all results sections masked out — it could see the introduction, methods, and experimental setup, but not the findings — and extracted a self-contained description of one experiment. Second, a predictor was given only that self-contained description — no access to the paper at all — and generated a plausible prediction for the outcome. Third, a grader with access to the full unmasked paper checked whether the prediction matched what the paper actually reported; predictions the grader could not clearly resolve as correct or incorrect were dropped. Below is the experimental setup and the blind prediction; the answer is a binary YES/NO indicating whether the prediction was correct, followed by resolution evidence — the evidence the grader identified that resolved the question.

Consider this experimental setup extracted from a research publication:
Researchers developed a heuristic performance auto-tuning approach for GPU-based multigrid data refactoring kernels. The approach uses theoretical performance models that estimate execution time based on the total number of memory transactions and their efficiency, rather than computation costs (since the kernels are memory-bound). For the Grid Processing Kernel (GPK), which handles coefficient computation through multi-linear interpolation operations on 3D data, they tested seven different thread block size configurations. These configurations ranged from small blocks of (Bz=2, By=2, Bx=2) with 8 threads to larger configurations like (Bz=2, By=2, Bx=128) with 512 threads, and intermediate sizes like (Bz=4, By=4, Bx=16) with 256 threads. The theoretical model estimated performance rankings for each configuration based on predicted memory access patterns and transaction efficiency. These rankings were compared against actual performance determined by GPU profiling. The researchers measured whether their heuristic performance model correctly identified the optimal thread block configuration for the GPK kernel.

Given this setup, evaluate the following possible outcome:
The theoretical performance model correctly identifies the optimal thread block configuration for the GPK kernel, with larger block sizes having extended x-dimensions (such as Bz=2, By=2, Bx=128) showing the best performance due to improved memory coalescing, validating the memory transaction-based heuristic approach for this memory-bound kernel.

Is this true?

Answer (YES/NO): NO